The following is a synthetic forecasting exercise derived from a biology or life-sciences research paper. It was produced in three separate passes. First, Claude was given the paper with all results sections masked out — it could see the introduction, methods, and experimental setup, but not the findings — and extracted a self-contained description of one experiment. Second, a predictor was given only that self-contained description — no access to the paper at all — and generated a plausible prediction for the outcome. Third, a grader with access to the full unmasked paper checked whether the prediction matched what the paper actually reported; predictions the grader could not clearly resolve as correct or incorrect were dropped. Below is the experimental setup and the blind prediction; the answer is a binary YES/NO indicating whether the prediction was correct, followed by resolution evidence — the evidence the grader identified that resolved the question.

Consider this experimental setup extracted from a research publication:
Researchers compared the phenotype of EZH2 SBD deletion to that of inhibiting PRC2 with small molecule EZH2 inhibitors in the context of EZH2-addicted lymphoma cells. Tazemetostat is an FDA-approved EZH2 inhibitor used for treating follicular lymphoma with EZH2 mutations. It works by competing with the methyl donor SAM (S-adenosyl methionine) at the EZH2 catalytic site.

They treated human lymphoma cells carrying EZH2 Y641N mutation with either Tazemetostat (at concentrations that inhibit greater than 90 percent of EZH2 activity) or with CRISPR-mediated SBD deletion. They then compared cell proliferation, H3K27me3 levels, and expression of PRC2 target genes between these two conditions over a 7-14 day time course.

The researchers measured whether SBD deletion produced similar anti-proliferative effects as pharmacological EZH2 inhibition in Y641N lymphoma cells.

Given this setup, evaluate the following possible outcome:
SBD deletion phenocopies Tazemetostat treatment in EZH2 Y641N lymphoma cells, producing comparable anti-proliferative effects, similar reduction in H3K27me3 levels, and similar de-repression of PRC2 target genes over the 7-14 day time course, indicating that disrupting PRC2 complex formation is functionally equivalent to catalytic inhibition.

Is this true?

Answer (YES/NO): NO